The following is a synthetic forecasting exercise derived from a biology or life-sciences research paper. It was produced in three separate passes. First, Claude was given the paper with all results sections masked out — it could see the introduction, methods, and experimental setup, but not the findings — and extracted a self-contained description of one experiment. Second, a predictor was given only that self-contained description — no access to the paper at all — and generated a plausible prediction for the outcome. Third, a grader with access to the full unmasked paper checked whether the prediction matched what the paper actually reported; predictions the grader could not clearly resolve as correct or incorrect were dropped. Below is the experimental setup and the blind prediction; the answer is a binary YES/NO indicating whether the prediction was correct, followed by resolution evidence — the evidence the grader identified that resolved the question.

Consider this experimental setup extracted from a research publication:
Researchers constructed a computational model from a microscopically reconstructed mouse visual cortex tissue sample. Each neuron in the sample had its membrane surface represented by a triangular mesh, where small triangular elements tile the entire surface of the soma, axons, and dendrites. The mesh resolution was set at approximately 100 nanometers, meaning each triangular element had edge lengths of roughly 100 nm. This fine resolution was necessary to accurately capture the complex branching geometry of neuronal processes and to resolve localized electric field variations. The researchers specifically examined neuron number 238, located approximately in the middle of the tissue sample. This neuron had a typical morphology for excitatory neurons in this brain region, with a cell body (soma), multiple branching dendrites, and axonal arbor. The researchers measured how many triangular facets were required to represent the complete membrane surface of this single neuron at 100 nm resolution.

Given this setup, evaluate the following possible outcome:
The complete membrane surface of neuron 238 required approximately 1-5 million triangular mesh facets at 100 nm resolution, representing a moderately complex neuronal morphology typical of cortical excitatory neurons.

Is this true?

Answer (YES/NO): YES